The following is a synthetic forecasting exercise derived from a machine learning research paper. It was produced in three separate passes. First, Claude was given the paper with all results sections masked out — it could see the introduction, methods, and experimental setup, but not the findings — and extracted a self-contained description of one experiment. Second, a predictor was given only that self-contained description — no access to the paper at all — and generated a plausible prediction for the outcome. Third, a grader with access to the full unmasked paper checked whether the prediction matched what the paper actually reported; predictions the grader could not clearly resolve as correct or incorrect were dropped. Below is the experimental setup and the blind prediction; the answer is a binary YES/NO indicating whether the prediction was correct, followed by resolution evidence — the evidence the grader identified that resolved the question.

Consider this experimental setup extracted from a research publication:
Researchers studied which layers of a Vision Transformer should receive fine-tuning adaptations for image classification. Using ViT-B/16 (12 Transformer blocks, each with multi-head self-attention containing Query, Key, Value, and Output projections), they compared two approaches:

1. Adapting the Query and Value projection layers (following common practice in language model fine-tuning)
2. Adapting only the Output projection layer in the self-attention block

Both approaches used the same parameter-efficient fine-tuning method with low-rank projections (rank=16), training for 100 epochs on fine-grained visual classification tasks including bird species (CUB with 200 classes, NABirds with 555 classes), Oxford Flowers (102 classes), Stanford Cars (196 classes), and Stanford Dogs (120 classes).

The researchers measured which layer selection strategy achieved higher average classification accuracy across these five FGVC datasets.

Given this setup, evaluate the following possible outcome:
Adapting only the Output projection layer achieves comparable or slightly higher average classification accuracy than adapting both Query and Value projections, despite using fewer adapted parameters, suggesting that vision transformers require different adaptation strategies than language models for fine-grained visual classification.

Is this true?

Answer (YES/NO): YES